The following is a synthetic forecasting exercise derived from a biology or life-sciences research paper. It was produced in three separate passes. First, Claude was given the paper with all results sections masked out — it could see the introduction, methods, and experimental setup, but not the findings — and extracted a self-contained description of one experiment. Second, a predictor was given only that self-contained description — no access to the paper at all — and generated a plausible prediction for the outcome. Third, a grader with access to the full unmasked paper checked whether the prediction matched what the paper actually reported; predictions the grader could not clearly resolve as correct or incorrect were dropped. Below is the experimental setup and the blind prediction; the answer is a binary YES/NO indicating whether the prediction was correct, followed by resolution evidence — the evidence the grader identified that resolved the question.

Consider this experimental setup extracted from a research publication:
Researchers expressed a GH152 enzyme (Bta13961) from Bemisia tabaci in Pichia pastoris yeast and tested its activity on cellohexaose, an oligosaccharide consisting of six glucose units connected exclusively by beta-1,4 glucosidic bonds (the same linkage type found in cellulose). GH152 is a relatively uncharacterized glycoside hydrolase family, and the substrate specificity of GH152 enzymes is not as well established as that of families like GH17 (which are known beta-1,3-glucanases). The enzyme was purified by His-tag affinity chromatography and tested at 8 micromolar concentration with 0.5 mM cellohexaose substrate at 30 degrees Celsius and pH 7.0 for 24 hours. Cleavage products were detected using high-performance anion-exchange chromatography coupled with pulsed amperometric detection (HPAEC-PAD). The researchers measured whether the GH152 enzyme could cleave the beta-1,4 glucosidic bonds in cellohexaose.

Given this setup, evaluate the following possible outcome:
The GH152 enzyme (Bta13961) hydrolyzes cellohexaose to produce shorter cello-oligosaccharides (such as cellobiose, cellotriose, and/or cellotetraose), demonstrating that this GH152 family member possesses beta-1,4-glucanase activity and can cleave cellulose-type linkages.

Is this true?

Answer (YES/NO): YES